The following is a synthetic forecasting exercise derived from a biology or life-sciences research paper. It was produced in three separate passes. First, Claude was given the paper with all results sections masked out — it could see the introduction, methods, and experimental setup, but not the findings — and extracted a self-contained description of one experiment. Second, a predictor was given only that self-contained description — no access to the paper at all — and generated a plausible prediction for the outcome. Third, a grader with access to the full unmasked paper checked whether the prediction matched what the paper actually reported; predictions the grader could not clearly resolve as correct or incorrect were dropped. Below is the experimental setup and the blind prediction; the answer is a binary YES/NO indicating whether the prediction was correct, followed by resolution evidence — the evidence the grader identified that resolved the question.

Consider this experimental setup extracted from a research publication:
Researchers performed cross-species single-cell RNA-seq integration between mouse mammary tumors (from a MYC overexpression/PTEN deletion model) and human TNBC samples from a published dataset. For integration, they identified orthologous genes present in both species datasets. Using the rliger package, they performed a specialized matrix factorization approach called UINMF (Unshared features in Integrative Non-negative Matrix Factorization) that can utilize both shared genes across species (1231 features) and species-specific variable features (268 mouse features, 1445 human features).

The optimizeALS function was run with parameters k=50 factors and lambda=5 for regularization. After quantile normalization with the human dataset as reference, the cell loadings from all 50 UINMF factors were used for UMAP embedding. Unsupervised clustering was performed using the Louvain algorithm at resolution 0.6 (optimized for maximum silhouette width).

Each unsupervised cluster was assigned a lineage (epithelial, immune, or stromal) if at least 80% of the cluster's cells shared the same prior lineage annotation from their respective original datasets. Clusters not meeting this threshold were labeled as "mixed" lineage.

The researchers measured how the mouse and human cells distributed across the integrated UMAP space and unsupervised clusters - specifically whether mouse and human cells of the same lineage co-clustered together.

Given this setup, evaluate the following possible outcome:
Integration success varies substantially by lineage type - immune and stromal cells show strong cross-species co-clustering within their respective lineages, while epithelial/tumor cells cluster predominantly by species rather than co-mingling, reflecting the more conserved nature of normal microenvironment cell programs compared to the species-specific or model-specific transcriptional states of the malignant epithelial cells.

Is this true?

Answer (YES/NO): NO